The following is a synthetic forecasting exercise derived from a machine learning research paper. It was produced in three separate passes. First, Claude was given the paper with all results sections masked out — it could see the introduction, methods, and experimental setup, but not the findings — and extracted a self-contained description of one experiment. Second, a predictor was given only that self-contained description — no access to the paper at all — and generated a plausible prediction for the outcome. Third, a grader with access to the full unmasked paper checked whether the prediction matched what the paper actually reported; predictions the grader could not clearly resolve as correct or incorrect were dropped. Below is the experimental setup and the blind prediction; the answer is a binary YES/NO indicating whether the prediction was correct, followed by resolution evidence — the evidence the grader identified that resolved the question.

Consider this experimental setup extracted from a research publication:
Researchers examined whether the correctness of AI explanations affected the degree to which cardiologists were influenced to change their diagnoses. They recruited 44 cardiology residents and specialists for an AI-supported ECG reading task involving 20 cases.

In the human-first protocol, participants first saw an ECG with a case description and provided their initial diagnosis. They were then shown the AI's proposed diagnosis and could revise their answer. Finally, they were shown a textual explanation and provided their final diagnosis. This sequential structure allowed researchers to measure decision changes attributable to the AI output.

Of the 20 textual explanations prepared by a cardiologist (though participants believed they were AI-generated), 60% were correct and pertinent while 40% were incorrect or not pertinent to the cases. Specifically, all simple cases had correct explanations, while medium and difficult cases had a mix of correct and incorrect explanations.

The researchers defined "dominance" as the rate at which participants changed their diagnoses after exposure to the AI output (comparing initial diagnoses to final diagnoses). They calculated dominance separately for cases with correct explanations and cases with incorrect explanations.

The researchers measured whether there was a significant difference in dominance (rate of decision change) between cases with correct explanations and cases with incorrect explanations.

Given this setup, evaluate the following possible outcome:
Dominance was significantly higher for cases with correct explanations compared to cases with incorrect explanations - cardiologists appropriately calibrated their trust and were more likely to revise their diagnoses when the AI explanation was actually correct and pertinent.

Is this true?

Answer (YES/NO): NO